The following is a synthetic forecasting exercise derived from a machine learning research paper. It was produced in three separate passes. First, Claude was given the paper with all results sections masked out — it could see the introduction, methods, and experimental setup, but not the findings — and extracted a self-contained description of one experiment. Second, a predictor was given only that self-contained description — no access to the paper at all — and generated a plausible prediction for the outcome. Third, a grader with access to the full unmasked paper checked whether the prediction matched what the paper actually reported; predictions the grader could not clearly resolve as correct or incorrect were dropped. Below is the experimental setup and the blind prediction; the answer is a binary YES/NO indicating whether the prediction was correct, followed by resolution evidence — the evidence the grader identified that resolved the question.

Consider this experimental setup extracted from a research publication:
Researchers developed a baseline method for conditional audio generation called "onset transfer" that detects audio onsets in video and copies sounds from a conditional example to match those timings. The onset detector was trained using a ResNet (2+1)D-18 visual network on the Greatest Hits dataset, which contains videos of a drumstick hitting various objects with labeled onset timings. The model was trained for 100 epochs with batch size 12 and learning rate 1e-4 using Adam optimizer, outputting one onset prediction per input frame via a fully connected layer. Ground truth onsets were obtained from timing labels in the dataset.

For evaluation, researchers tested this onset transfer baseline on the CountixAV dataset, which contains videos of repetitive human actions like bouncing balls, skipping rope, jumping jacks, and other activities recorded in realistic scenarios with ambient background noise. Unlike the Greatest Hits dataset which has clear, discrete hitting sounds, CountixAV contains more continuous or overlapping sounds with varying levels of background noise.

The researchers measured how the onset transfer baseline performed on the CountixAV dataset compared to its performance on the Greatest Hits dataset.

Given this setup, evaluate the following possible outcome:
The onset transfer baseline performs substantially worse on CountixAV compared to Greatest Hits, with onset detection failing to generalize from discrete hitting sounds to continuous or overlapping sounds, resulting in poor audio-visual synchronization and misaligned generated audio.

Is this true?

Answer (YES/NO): YES